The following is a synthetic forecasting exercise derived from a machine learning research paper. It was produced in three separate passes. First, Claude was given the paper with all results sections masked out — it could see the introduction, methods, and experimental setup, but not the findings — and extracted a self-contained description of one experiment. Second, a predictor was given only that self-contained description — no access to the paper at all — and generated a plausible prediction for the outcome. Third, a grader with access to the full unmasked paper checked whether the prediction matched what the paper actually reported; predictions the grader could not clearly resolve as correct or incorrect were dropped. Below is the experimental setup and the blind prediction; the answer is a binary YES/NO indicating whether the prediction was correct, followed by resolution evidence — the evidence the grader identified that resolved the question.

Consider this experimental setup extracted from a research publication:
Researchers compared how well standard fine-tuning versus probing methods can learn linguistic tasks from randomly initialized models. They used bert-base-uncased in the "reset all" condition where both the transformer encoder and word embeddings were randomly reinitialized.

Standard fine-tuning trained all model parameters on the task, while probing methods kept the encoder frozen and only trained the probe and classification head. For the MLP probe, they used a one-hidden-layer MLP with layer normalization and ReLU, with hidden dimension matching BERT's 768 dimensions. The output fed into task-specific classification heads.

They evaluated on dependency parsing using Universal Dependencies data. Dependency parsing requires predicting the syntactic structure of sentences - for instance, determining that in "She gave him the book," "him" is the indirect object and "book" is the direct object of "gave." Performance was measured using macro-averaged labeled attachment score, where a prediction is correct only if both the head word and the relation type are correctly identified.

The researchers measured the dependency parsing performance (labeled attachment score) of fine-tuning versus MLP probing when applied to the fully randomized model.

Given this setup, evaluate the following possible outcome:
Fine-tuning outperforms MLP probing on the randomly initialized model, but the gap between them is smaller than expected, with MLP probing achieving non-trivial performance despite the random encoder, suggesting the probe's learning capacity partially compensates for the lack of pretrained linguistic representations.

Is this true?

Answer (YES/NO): NO